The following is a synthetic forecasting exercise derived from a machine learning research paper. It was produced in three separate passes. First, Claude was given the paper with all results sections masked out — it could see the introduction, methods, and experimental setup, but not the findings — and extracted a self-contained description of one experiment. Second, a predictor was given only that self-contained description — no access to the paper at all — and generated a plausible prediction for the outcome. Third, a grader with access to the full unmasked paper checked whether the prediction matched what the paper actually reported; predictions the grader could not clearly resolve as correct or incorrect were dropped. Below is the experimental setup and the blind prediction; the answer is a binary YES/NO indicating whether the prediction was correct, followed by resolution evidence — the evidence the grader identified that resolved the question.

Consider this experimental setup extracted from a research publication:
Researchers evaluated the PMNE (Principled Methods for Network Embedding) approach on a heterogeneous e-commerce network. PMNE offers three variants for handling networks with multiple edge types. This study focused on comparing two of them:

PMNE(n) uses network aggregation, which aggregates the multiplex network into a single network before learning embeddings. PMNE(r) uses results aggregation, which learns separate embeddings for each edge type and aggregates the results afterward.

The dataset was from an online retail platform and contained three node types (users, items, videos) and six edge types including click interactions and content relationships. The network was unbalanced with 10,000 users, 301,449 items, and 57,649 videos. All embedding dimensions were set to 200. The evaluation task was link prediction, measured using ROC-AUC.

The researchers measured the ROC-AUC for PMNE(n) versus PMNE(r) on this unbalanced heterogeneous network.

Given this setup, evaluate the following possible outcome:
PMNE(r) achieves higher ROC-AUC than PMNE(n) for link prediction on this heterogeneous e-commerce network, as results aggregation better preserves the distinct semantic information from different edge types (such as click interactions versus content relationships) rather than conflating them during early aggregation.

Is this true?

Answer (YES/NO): NO